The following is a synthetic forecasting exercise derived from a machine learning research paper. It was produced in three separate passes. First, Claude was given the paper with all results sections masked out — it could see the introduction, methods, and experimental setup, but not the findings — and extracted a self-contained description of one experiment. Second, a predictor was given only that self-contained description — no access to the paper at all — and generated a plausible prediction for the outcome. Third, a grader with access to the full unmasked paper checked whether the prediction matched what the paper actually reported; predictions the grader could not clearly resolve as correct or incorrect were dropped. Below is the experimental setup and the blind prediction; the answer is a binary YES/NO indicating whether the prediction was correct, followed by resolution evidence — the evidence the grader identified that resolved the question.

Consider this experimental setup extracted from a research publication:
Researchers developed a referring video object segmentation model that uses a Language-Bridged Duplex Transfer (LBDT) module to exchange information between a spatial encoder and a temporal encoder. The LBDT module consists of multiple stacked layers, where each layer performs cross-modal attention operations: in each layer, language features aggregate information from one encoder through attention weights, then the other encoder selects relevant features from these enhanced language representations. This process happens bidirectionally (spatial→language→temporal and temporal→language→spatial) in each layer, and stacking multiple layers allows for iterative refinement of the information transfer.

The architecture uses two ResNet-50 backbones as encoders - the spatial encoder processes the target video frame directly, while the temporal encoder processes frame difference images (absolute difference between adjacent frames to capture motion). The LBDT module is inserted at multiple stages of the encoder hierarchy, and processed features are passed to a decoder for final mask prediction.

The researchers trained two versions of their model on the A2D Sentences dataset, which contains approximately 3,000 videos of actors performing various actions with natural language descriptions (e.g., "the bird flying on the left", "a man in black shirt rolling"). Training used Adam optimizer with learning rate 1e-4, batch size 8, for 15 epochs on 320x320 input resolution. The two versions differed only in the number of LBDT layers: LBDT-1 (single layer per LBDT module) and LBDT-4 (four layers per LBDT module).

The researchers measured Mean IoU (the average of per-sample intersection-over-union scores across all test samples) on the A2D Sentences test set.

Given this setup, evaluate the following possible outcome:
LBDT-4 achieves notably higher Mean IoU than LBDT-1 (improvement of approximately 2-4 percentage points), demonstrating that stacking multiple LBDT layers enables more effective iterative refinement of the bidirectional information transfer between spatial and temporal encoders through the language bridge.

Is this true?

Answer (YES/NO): NO